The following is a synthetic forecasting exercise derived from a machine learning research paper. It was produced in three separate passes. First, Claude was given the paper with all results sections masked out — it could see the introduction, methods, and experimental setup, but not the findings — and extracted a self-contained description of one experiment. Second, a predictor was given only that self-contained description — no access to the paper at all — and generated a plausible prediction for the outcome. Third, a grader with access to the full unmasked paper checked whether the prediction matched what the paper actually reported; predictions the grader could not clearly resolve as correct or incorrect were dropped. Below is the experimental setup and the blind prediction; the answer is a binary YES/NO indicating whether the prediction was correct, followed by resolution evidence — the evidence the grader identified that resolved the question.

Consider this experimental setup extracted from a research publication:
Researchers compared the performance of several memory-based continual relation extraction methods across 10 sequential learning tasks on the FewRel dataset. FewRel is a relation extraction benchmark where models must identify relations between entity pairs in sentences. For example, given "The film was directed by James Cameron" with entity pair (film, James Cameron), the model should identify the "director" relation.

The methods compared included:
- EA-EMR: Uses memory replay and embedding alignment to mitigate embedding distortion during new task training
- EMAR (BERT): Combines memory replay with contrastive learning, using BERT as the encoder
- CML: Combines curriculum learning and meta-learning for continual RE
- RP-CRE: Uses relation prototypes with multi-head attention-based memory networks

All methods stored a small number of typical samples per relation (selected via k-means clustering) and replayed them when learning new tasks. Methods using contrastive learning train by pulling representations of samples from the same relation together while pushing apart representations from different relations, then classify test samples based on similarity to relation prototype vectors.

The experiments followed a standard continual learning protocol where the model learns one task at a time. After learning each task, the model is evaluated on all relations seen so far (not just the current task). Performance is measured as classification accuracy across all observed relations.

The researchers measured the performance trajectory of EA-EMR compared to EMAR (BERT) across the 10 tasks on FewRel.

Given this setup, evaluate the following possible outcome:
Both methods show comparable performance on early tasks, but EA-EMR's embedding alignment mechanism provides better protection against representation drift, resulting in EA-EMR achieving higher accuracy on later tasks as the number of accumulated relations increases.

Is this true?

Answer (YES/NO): NO